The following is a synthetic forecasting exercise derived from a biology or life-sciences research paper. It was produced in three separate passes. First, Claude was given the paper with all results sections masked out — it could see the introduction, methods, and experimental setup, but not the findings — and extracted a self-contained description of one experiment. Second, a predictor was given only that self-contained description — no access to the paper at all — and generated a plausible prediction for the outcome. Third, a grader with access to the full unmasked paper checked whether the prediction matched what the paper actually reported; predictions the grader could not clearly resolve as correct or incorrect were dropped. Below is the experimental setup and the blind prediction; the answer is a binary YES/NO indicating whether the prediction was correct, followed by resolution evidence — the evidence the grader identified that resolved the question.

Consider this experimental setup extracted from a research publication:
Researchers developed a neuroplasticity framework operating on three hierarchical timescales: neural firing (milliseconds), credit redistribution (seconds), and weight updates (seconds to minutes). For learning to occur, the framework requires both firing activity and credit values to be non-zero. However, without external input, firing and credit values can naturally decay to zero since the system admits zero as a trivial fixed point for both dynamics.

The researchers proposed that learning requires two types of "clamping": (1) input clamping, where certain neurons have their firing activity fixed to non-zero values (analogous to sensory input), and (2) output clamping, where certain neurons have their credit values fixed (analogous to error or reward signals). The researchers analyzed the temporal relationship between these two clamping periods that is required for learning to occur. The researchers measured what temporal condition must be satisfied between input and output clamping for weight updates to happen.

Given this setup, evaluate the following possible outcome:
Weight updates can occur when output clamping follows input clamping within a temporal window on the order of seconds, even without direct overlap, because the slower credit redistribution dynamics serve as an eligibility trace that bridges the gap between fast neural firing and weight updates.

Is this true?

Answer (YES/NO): NO